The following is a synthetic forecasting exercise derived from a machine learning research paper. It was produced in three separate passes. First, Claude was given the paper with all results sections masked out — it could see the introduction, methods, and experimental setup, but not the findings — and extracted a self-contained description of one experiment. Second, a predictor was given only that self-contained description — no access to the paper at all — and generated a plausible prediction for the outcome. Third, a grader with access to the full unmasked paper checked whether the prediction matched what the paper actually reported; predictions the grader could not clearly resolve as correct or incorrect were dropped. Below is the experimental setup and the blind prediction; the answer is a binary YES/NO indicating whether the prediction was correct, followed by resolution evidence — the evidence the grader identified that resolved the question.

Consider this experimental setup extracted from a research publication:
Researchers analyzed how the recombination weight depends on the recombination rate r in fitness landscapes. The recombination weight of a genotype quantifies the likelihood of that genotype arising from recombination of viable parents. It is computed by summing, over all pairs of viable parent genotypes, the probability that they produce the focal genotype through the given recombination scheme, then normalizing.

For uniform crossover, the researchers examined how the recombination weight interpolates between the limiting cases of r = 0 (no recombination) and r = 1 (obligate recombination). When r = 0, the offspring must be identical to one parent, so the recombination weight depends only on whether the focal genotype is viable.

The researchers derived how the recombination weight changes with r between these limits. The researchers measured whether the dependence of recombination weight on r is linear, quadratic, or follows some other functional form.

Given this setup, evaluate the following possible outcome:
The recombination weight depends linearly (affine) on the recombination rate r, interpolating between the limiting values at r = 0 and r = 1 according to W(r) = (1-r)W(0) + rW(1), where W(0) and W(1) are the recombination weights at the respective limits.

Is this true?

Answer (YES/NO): YES